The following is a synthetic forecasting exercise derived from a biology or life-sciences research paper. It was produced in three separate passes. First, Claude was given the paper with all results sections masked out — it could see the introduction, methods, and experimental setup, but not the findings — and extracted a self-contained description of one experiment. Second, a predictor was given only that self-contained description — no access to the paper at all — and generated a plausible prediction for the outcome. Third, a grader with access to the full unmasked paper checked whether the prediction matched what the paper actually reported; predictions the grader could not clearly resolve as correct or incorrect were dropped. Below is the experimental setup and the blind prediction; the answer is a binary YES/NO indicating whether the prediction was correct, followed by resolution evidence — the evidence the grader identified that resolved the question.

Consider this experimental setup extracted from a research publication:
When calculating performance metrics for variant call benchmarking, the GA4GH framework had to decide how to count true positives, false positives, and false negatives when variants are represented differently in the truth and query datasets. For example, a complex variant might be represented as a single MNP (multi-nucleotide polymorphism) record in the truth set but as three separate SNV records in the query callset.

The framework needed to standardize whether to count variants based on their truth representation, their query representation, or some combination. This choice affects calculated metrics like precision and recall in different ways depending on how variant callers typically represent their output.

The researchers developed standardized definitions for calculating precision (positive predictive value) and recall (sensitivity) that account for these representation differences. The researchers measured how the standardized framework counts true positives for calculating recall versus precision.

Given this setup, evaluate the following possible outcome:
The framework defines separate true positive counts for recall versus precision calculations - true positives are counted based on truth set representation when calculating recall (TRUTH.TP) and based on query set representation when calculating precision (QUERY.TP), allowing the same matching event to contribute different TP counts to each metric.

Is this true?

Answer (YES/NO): YES